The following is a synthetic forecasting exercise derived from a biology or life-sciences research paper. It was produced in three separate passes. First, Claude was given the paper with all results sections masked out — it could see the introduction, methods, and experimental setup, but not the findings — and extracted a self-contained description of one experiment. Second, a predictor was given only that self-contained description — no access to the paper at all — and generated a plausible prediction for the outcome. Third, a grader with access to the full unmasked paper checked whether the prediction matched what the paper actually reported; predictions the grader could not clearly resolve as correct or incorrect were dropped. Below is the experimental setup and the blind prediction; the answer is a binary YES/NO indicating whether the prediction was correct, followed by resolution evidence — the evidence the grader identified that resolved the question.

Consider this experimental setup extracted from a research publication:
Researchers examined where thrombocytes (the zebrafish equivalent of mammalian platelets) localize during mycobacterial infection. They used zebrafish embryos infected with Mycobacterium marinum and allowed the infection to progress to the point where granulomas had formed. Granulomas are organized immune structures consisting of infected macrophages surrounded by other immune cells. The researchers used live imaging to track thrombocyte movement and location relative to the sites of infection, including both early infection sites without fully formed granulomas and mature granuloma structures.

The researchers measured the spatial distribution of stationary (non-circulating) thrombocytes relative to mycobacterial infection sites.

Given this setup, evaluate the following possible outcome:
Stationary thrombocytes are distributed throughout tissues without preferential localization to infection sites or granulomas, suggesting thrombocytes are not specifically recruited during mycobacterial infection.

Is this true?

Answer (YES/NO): NO